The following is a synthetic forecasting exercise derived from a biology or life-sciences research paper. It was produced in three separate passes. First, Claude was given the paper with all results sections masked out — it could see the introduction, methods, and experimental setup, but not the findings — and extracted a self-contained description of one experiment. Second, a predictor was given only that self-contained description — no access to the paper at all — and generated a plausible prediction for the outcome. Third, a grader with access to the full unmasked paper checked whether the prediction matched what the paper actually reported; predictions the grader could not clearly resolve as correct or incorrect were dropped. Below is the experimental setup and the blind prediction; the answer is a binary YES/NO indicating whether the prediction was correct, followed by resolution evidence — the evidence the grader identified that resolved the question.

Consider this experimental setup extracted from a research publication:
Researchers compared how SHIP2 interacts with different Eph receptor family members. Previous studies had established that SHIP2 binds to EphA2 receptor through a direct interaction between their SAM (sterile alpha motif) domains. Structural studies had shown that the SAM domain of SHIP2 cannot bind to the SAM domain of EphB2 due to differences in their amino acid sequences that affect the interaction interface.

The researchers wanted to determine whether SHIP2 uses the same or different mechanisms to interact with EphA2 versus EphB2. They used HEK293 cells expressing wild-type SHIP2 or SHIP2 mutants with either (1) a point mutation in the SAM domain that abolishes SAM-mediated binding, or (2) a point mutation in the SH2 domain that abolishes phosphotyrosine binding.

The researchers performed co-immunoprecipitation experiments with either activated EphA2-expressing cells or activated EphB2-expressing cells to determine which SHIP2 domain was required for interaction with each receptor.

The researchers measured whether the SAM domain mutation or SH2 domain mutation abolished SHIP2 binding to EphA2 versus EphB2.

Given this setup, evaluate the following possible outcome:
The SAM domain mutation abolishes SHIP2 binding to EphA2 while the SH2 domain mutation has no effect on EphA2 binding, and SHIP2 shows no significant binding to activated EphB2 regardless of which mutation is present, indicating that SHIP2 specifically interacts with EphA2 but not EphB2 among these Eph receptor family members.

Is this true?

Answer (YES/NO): NO